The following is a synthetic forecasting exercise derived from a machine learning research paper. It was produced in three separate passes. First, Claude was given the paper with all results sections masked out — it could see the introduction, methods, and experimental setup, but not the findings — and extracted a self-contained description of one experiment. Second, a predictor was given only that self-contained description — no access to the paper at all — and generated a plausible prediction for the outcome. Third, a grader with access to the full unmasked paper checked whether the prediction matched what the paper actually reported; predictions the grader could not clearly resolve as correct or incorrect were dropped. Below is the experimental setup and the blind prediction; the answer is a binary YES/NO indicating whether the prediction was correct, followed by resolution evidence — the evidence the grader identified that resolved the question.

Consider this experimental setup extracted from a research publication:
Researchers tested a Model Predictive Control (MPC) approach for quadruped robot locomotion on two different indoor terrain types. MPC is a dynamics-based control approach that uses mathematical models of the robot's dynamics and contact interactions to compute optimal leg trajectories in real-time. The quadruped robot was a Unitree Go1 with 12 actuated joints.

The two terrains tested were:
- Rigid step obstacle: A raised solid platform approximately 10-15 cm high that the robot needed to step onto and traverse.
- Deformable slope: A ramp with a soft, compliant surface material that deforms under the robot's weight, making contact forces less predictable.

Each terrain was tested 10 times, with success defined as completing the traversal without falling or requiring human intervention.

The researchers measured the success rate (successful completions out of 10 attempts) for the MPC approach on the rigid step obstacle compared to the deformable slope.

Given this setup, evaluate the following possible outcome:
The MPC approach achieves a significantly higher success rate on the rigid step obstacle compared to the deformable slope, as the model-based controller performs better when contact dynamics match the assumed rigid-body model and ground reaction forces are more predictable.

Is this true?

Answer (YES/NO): YES